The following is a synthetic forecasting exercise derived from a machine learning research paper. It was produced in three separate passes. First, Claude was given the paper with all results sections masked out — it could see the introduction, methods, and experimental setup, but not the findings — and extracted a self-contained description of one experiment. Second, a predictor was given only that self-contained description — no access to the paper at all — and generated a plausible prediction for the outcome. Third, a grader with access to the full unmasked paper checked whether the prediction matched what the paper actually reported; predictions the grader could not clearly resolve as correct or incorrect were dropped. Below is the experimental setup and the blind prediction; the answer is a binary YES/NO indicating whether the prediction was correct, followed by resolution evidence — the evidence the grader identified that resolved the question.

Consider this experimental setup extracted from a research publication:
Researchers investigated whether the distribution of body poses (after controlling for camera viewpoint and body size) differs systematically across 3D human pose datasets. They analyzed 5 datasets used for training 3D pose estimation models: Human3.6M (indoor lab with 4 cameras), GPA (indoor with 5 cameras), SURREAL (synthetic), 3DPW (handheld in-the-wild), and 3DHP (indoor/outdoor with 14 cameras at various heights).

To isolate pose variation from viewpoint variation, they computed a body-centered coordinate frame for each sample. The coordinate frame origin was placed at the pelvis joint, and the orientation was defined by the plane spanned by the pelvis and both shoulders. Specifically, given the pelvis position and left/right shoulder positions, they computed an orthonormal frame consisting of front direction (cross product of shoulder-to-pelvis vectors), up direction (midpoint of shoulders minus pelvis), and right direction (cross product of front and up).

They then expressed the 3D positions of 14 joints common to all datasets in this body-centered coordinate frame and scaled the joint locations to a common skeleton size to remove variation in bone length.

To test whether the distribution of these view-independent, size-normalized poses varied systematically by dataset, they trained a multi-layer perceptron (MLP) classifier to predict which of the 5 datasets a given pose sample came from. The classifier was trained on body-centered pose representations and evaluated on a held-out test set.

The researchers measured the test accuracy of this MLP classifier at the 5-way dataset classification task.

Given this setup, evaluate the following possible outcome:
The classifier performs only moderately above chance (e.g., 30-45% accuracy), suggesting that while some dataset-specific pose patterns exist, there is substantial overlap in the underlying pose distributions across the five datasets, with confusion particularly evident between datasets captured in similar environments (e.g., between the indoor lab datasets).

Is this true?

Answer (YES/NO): NO